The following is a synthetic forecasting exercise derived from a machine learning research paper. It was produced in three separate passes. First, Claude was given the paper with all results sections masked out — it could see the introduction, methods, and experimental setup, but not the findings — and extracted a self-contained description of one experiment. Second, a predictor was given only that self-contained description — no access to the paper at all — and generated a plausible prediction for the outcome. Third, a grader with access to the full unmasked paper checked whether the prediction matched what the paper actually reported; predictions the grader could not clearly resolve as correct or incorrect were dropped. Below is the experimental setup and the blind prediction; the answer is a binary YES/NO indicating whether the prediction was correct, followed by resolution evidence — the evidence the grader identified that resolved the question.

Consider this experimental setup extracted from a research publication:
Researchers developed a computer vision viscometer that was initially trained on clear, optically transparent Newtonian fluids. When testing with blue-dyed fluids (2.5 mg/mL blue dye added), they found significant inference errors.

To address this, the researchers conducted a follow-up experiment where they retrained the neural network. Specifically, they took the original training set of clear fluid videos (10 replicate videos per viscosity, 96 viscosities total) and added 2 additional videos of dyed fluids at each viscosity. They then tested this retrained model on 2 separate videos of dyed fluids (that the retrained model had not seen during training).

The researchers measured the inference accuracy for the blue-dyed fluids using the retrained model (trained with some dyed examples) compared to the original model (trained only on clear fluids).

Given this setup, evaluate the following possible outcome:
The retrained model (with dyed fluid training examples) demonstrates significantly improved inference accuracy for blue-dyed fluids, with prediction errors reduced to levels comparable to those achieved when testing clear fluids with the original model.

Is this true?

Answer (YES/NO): YES